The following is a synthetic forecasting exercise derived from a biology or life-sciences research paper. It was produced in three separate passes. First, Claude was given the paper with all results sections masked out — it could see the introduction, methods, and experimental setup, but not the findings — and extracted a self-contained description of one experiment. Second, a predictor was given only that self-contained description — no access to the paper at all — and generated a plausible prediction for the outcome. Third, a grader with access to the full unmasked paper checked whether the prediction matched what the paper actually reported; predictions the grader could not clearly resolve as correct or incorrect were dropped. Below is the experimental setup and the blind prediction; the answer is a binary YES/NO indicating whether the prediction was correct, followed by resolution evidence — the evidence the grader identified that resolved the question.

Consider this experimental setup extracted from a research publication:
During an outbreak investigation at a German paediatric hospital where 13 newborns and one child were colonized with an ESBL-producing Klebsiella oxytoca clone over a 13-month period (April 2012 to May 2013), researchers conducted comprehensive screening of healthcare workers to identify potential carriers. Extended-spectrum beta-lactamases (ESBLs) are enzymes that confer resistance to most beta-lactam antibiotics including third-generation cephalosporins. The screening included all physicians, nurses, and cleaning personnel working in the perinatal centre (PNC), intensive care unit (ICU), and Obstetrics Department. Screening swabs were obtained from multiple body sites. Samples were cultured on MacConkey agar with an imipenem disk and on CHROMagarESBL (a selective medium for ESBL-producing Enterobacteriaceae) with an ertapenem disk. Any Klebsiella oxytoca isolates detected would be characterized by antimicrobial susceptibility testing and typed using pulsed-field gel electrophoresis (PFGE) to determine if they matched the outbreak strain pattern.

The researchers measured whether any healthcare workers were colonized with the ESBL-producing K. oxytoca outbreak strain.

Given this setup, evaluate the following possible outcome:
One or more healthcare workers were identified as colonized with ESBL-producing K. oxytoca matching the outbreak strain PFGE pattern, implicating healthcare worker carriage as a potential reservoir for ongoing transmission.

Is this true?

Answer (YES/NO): NO